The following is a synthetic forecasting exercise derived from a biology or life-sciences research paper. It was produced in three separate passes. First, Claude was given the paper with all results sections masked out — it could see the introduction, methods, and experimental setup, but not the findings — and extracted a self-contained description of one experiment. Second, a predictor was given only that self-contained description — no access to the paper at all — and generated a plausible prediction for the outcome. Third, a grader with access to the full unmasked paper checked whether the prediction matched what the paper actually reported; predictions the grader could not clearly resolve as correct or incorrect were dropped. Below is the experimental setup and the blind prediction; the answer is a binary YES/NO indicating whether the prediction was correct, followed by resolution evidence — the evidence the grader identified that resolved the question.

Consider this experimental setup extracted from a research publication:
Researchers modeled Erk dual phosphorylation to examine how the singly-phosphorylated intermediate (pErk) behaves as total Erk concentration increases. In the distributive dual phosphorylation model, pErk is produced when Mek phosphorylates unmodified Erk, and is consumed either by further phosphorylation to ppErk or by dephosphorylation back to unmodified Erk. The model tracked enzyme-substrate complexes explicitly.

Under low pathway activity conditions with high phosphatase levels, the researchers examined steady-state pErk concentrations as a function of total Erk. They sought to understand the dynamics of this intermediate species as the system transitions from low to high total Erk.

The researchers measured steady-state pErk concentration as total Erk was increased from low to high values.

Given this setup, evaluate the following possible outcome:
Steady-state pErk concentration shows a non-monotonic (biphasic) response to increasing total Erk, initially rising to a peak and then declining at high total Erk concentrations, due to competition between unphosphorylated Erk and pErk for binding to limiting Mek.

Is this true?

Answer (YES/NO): NO